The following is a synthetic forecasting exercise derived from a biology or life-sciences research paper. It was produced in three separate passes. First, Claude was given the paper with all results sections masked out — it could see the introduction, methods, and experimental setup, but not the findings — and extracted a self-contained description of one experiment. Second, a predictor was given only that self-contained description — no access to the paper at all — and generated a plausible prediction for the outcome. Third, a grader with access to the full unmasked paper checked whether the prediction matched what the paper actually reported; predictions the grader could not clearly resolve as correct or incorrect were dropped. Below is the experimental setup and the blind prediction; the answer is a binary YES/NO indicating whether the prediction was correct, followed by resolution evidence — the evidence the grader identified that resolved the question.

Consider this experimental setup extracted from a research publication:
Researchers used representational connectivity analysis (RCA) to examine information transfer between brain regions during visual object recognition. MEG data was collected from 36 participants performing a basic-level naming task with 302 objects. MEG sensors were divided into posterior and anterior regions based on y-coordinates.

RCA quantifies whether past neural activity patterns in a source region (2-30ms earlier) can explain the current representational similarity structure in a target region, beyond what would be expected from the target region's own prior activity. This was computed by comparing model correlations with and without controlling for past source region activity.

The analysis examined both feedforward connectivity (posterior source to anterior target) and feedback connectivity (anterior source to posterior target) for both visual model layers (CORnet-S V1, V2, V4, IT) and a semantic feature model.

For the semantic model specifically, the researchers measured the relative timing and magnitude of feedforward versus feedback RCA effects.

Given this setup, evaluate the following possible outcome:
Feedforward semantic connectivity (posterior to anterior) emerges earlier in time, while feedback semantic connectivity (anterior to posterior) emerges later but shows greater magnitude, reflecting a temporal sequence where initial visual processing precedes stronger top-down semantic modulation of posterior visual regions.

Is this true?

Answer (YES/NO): NO